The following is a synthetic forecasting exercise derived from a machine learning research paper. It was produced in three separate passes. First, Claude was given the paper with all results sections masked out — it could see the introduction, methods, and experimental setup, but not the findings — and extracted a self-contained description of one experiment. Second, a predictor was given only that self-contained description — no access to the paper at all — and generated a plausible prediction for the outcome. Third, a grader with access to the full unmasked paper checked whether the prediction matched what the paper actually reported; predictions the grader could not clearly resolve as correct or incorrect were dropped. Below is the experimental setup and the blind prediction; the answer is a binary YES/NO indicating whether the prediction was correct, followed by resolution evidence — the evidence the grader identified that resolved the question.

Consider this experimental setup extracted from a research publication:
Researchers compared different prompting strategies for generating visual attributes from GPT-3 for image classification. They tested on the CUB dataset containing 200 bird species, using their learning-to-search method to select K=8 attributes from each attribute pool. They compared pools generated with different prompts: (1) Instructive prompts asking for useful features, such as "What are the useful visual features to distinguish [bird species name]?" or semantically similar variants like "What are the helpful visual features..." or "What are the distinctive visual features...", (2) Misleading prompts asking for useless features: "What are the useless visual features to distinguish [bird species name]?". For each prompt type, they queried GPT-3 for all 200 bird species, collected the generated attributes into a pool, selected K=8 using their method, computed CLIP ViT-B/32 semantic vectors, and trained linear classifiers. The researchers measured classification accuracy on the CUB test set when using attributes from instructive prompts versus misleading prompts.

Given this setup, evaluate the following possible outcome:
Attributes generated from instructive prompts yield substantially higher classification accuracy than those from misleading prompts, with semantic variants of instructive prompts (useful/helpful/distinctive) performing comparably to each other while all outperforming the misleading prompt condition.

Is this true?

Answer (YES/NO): YES